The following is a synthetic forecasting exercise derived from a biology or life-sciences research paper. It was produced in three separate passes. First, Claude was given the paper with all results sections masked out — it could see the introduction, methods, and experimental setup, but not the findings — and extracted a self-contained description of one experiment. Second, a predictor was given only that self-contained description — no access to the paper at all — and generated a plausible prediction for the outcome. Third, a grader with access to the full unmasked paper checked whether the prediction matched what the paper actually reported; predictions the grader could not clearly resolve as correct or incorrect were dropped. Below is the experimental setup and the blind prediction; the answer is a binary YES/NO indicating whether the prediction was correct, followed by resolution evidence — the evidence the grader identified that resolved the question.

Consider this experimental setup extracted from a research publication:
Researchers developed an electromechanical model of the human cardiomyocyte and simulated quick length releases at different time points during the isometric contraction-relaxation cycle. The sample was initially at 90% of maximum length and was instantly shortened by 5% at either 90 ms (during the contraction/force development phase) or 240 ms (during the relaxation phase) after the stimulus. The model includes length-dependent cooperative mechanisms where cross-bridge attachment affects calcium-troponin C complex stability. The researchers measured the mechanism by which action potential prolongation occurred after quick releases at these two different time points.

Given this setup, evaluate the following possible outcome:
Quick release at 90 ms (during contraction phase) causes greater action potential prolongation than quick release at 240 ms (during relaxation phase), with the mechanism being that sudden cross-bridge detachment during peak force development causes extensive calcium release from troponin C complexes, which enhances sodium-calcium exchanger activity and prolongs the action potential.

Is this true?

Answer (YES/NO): NO